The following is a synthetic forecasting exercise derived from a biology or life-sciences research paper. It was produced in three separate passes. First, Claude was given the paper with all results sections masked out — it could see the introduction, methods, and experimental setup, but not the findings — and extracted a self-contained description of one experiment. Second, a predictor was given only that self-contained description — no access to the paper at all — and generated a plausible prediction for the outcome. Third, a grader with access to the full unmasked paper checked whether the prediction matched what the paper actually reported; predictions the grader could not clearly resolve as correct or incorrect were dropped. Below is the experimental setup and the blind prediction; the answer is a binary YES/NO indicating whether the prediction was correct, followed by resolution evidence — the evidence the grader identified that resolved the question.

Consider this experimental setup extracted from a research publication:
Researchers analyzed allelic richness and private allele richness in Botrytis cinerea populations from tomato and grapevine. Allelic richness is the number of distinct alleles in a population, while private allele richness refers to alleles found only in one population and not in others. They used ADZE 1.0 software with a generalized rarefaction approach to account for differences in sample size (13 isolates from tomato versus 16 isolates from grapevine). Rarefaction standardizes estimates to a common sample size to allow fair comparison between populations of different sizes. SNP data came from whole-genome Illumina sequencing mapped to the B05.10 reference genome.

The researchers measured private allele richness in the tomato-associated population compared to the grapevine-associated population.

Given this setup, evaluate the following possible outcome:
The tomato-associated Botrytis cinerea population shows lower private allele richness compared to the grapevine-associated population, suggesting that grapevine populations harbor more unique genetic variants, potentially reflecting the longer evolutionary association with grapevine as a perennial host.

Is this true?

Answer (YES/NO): YES